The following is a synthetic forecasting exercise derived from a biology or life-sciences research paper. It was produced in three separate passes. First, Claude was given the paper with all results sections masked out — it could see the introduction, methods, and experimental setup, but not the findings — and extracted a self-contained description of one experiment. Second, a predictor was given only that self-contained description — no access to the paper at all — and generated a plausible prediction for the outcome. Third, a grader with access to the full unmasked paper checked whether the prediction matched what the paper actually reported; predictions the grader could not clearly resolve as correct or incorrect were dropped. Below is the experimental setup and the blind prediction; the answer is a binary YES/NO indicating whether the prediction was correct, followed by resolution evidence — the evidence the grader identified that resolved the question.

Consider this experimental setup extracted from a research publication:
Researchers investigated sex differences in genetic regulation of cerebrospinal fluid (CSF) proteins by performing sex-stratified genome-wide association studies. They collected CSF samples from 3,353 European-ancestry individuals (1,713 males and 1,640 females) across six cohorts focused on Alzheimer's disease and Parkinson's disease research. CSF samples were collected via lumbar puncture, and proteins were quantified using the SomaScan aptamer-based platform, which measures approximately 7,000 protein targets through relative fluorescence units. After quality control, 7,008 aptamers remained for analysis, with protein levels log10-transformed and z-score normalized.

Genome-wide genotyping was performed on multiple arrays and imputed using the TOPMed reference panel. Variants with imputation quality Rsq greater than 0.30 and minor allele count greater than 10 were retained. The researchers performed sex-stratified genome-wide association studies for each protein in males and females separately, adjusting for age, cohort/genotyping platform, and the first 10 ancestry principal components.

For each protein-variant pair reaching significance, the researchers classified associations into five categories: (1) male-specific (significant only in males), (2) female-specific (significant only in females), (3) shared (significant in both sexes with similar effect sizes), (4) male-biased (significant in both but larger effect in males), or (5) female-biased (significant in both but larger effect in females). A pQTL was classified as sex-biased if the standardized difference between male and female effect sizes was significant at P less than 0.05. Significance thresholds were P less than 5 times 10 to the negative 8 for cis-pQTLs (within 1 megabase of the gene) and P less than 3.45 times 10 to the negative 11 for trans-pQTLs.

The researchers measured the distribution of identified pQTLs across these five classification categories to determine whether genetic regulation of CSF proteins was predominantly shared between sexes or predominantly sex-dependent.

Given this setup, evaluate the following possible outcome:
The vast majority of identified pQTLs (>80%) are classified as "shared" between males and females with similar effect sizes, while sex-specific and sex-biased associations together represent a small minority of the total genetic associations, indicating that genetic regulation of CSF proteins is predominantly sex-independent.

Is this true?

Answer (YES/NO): NO